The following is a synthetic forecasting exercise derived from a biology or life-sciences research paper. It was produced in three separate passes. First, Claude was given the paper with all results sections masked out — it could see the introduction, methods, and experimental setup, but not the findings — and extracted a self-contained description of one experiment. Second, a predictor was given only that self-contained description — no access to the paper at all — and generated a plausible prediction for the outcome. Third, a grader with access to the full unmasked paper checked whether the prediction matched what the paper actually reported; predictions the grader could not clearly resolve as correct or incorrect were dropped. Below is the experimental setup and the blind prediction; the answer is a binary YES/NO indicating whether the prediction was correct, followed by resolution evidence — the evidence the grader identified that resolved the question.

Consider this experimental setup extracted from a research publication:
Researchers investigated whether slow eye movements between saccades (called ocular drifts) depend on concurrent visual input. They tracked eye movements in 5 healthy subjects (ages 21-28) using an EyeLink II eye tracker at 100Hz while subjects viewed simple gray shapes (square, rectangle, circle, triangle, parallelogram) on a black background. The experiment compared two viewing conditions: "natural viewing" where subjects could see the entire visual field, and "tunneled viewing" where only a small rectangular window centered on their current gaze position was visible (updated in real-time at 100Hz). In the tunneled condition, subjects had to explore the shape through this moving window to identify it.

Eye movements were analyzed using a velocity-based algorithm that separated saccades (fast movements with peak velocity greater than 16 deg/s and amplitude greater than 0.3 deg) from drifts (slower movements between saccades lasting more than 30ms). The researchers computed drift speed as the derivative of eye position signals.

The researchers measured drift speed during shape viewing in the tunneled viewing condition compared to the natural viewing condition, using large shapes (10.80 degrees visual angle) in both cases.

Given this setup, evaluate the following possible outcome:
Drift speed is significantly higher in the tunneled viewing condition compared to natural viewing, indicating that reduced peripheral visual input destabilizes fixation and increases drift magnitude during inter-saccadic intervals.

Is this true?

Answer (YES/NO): YES